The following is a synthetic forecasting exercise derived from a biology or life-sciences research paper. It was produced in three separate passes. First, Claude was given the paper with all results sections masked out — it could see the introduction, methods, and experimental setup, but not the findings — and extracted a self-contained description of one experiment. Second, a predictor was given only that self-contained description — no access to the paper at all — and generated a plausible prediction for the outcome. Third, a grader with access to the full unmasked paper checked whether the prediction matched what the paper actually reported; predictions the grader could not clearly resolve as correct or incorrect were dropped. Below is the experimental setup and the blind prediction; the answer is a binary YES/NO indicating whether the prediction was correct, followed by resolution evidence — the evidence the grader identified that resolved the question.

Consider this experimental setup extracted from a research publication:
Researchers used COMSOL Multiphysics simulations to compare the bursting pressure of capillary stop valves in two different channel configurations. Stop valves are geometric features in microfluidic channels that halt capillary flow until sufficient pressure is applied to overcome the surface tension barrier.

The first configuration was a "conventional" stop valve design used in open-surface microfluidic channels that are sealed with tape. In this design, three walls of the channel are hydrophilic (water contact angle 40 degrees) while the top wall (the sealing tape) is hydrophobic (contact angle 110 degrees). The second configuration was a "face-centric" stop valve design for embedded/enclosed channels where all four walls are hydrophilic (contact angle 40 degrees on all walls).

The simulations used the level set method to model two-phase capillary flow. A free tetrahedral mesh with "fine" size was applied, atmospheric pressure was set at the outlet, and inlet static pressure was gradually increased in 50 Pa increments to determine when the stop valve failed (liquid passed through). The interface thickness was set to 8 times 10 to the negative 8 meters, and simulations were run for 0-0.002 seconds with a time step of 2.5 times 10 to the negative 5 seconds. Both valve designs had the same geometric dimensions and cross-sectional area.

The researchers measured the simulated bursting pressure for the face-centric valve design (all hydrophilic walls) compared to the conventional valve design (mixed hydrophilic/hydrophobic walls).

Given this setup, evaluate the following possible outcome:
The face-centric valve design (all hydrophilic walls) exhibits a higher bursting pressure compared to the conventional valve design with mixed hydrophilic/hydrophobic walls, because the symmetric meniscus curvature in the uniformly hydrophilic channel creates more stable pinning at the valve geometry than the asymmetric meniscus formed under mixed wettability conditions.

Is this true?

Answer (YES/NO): YES